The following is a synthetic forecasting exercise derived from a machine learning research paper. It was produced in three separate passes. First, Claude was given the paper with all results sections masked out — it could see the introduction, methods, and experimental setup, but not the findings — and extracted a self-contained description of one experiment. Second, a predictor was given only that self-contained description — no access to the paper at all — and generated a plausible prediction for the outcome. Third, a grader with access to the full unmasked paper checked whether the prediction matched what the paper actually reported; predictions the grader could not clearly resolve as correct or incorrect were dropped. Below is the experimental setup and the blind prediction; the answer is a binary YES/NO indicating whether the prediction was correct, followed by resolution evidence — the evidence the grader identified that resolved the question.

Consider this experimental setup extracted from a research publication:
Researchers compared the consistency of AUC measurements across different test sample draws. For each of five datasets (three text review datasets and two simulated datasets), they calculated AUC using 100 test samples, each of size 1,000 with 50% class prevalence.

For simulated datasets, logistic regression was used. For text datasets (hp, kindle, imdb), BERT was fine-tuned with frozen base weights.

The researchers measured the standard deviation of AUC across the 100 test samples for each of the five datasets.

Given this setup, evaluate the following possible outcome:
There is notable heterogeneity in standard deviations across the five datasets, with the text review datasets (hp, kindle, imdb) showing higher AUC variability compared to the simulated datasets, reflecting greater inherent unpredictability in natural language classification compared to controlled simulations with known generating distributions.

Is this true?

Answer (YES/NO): NO